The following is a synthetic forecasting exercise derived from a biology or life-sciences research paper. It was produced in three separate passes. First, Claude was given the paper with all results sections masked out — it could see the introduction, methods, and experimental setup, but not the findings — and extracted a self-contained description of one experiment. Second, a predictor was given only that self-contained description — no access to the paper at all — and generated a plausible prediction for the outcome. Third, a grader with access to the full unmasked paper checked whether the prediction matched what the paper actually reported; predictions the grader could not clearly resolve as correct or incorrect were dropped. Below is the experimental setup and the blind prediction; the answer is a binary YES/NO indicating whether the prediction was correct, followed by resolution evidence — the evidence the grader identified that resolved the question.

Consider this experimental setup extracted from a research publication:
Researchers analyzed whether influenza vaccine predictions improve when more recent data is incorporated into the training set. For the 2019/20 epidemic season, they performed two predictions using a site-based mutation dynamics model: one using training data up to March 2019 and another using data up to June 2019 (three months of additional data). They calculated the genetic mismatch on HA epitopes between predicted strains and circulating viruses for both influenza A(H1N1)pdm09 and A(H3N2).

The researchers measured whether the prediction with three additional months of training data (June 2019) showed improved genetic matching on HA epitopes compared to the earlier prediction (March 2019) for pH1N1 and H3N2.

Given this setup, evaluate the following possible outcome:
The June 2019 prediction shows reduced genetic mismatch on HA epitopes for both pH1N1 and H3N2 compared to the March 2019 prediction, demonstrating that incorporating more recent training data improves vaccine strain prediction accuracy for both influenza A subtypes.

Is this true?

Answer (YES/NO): YES